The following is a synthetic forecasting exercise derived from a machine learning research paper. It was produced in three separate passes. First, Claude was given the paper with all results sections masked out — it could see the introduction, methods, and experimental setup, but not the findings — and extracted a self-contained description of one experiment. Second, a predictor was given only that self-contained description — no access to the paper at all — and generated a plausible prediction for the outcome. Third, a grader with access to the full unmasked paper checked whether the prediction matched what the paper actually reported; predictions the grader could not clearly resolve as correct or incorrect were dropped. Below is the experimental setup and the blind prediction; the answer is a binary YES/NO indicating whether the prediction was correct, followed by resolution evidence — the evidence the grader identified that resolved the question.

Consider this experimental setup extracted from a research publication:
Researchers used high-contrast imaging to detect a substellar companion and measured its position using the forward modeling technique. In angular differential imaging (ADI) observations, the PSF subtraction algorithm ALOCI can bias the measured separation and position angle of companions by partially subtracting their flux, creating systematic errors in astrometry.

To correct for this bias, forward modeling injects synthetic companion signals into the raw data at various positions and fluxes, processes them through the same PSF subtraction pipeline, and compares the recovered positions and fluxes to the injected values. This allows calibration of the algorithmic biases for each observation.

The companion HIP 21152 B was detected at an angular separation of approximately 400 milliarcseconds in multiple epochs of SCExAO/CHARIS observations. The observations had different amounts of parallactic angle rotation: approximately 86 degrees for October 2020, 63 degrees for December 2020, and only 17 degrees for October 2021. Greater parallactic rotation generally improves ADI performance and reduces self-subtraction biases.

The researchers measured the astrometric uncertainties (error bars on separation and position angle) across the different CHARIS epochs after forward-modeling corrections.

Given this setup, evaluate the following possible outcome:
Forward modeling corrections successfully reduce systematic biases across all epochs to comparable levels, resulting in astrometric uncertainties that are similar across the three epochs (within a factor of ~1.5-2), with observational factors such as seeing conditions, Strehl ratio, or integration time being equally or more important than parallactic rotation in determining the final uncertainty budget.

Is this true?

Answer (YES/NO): YES